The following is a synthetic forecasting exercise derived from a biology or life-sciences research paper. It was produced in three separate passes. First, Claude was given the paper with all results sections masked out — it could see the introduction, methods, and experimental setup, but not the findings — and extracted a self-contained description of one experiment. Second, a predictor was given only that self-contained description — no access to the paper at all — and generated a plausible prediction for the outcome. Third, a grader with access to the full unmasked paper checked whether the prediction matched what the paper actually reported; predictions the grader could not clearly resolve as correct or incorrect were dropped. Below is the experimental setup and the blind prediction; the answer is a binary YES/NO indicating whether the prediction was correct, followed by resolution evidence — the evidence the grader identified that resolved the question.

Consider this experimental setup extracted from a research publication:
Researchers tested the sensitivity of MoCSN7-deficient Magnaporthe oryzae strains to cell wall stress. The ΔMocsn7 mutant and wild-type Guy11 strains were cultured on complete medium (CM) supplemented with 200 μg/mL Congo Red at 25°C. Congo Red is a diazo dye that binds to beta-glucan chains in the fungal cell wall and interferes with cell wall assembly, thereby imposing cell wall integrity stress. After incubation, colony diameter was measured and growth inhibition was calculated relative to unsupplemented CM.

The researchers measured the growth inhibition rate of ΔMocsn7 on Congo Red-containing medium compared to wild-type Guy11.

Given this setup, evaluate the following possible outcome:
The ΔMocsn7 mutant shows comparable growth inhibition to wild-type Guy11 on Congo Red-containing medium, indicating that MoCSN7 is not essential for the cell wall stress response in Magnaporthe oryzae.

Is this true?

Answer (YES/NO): NO